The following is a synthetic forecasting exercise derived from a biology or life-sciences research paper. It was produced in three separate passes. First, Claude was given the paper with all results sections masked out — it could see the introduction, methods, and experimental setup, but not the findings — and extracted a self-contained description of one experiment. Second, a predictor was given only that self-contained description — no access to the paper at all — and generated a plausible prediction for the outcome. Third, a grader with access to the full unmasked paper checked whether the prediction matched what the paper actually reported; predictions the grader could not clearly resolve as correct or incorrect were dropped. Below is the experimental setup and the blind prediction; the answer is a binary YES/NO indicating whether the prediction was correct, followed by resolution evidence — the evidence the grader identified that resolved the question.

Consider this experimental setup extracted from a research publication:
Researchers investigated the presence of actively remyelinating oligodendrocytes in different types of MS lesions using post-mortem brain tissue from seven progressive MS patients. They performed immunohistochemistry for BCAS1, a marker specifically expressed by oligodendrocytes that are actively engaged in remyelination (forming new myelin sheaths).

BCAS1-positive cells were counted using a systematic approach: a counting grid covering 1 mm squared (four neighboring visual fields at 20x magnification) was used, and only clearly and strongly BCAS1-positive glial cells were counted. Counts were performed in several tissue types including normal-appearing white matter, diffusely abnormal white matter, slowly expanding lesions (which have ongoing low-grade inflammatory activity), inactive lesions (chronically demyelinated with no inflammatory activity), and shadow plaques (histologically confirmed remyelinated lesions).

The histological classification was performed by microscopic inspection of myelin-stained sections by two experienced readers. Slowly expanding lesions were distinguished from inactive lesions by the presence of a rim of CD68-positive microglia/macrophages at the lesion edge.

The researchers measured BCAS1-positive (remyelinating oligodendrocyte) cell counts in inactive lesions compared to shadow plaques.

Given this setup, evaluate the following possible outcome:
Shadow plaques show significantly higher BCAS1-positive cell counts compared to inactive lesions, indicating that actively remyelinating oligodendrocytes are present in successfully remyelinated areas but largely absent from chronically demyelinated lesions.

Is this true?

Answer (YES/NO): NO